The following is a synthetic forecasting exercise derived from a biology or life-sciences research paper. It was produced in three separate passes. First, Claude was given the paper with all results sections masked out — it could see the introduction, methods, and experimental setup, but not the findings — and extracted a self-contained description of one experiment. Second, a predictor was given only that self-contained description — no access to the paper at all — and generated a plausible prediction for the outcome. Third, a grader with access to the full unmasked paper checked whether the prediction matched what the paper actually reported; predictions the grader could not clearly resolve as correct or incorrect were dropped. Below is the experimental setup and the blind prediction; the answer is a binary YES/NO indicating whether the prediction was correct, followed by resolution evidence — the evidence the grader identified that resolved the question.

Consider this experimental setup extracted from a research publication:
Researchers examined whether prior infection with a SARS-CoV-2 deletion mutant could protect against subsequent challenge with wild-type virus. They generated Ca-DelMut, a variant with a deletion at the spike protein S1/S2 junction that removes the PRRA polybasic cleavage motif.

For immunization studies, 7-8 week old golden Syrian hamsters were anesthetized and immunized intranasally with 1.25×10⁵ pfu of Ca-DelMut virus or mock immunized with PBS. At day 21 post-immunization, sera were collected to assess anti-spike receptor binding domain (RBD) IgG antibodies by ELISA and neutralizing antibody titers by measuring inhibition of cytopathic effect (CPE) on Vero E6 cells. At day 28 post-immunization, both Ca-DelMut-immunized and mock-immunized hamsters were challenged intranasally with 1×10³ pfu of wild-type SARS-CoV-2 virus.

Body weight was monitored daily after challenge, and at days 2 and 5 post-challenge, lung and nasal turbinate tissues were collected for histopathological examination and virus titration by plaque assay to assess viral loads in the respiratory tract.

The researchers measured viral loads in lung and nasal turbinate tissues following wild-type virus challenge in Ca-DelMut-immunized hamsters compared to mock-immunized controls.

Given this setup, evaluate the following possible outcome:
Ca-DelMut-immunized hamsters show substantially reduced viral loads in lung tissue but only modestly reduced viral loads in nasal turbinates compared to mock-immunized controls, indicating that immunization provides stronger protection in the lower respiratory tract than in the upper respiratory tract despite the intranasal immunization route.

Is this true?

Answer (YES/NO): NO